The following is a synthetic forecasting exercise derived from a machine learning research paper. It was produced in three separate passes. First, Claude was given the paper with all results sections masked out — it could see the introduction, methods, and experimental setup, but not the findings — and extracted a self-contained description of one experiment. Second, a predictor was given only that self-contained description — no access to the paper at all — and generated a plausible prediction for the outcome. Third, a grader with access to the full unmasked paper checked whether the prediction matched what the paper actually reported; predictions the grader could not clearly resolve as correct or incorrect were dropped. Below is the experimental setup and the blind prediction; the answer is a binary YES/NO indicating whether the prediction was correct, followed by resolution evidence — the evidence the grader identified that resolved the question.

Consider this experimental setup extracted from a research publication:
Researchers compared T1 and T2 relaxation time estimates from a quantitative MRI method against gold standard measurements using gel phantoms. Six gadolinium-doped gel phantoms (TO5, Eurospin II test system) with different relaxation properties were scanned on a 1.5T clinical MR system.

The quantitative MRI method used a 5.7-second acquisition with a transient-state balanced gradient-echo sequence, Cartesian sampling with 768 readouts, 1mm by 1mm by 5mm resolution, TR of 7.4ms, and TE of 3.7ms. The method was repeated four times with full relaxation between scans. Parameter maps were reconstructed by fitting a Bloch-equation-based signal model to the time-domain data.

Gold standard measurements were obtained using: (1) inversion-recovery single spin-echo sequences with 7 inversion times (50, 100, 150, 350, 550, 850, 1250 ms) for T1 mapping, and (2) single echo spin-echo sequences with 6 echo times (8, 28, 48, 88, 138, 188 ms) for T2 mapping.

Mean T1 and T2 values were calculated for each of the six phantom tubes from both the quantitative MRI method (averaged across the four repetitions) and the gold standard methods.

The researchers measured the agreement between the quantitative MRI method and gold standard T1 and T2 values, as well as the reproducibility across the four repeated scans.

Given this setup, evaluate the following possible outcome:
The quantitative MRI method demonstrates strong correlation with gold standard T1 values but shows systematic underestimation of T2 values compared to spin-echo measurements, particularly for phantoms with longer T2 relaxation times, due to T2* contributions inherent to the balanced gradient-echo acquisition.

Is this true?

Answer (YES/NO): NO